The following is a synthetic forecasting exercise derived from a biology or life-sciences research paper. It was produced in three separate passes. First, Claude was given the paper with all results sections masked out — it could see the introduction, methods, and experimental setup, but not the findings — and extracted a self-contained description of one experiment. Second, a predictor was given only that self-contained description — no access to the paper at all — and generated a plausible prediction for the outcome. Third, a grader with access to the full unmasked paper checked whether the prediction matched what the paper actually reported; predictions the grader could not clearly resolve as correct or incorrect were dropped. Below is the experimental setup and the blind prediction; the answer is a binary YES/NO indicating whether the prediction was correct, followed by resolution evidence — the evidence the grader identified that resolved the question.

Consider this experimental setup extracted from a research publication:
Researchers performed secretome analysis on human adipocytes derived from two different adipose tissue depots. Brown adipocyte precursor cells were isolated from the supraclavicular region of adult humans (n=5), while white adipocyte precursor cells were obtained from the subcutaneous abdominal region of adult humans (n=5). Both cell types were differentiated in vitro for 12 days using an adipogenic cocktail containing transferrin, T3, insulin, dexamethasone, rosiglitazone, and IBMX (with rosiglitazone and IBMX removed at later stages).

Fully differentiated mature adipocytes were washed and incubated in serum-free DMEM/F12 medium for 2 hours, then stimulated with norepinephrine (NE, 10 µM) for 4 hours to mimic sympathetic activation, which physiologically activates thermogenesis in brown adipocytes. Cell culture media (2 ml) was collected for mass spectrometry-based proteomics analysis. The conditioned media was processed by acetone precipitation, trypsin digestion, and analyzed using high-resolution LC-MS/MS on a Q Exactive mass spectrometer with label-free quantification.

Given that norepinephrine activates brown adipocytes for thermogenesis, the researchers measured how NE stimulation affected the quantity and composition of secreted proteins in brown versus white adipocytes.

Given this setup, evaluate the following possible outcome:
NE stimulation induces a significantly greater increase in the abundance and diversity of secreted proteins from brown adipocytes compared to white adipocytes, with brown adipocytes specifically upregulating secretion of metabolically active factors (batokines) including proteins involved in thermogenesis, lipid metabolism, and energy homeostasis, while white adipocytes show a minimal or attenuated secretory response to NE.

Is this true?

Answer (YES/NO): NO